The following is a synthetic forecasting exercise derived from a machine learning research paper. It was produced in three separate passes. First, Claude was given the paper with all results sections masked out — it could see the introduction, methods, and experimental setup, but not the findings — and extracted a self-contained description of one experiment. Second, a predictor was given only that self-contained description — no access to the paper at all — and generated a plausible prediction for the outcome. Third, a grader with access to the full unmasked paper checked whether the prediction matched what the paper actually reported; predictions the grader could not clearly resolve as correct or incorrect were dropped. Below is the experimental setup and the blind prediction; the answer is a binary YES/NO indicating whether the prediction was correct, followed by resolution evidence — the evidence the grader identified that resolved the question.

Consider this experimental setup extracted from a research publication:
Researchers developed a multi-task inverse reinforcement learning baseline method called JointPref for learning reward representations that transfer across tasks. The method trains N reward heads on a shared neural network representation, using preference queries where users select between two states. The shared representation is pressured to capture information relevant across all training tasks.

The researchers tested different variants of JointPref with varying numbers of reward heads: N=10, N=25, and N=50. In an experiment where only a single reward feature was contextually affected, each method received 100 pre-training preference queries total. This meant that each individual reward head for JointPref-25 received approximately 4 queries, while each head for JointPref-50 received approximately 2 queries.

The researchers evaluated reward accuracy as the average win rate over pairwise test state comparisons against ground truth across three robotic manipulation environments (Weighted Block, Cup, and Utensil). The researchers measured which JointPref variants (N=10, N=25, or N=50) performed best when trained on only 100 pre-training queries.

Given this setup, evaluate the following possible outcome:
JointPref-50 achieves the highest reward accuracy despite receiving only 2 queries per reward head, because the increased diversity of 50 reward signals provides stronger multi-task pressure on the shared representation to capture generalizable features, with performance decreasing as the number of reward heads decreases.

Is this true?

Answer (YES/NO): NO